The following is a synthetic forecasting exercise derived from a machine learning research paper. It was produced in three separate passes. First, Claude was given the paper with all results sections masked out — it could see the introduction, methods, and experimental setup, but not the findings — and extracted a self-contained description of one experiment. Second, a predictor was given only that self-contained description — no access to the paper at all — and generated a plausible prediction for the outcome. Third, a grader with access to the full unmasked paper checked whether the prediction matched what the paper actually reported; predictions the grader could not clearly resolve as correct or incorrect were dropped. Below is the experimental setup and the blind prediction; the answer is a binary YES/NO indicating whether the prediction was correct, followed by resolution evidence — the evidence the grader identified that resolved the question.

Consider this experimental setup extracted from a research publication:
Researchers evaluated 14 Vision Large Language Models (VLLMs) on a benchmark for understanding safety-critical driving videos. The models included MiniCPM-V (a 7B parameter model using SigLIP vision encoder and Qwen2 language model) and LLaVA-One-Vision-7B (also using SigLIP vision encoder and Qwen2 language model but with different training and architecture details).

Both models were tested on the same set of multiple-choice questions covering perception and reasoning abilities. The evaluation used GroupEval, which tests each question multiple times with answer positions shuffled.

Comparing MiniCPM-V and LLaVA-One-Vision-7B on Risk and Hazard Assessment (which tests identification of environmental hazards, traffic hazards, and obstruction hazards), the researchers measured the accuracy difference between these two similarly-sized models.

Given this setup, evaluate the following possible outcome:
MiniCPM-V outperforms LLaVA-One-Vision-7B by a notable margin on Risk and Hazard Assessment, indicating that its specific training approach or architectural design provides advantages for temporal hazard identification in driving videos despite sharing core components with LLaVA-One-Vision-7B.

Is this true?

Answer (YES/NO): YES